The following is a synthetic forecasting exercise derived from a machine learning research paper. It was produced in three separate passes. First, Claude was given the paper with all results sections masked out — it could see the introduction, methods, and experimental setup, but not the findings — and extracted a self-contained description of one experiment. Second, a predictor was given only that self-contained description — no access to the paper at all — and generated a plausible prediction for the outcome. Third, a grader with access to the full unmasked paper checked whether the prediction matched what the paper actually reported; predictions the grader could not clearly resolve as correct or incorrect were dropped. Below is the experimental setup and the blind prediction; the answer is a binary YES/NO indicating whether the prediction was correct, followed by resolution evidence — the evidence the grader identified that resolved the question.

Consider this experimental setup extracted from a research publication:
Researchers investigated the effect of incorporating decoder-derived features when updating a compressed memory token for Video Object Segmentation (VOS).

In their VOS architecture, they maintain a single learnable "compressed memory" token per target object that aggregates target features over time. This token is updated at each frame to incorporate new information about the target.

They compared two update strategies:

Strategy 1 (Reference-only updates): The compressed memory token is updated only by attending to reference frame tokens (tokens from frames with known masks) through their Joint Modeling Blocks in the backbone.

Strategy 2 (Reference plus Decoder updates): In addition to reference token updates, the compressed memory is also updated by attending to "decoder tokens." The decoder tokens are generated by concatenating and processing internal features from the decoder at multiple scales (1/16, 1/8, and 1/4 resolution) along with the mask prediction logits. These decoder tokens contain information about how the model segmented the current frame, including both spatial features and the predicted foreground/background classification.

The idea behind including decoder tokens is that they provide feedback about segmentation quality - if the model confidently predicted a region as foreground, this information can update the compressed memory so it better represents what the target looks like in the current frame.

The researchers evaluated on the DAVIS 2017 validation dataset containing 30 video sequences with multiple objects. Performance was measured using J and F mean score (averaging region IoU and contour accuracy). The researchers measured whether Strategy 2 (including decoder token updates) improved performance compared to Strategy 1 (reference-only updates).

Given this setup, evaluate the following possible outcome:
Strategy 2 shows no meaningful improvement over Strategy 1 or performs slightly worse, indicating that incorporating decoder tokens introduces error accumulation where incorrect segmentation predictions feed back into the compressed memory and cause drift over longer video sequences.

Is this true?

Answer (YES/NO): NO